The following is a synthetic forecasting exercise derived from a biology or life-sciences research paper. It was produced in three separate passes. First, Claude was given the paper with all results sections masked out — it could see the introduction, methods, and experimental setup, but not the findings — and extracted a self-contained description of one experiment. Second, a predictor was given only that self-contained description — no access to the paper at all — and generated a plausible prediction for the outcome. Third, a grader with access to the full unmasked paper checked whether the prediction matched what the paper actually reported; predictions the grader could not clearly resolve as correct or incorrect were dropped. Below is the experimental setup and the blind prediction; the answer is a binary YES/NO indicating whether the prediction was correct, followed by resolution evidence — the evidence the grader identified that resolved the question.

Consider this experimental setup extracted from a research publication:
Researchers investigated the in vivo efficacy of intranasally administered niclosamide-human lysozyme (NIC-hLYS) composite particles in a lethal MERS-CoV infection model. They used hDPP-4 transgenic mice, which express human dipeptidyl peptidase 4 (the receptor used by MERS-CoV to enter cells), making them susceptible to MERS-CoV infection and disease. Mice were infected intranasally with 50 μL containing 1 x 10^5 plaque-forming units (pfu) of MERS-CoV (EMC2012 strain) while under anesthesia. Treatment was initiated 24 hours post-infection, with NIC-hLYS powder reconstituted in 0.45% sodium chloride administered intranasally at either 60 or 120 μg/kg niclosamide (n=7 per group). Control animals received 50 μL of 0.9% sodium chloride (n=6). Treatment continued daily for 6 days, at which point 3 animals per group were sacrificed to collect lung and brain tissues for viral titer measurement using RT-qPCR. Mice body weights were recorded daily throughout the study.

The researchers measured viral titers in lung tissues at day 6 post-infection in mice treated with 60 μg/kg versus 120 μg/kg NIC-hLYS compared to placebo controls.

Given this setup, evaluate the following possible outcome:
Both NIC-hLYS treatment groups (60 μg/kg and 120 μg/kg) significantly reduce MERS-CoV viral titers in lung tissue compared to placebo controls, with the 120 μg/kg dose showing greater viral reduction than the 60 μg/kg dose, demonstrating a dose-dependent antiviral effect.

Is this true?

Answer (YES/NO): NO